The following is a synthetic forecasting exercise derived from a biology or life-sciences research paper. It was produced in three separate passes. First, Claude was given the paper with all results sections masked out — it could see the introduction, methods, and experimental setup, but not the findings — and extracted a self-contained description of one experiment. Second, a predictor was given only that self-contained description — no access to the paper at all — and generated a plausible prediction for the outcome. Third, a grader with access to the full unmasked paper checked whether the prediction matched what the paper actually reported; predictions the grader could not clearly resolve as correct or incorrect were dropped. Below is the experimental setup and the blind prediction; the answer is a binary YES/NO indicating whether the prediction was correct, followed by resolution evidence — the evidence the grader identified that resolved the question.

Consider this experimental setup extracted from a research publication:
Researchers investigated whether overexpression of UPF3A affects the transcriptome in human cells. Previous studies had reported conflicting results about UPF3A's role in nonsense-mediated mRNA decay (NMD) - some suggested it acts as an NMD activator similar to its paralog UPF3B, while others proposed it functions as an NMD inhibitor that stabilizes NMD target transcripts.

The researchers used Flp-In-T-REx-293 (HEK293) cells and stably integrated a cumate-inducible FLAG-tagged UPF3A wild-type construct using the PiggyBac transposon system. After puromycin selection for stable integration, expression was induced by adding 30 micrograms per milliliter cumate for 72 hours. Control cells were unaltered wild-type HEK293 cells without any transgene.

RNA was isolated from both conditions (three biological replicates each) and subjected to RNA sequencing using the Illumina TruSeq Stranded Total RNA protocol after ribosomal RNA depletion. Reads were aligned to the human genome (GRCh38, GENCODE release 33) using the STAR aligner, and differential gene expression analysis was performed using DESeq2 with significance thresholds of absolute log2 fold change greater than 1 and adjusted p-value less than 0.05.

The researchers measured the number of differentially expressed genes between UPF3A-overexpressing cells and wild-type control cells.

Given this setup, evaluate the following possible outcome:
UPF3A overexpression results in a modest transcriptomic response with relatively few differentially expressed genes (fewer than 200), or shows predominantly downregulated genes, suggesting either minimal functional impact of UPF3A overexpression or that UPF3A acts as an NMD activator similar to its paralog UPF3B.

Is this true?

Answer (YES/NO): YES